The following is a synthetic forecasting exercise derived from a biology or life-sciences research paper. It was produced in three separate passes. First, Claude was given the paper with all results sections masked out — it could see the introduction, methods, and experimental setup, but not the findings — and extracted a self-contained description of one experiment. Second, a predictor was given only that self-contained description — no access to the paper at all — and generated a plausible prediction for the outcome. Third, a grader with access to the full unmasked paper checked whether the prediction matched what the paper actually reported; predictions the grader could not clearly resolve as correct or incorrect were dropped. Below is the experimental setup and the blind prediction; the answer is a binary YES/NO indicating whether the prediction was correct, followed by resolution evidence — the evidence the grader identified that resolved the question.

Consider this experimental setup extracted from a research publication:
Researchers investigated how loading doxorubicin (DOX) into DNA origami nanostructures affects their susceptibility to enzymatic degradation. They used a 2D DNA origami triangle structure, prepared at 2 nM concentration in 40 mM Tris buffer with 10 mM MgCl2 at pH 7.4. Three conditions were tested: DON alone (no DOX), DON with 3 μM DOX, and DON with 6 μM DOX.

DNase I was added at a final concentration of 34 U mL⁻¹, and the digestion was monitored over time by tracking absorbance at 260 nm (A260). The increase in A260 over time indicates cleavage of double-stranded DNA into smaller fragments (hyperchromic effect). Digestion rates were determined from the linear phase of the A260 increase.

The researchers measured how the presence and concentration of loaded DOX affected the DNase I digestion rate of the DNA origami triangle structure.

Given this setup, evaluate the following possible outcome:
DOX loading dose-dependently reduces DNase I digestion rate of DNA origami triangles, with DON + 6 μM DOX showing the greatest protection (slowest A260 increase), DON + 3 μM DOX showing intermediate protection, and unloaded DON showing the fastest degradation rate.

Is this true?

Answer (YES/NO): YES